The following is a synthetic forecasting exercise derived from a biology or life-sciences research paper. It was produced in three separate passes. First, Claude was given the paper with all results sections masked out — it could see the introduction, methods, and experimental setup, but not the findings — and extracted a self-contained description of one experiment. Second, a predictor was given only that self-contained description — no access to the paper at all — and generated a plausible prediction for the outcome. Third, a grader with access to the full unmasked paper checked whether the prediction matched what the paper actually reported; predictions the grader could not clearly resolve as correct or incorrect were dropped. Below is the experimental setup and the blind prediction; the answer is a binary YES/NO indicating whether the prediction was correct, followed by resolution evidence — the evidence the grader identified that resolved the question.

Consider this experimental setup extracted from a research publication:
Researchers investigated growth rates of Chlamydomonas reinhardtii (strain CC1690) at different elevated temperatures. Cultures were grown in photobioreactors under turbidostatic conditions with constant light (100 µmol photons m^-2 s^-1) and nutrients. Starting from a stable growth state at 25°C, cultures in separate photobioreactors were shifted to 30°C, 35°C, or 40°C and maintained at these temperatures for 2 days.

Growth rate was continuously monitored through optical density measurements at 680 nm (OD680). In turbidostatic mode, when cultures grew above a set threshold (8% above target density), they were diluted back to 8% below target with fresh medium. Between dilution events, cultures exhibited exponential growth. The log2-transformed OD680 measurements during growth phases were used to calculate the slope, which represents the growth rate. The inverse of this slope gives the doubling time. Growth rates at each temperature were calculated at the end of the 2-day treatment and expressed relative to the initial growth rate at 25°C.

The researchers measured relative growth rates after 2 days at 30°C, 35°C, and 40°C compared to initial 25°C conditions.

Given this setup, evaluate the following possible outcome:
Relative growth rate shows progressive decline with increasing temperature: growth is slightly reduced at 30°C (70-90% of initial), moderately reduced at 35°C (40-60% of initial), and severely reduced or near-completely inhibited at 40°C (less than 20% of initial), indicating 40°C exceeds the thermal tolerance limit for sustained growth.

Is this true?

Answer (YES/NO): NO